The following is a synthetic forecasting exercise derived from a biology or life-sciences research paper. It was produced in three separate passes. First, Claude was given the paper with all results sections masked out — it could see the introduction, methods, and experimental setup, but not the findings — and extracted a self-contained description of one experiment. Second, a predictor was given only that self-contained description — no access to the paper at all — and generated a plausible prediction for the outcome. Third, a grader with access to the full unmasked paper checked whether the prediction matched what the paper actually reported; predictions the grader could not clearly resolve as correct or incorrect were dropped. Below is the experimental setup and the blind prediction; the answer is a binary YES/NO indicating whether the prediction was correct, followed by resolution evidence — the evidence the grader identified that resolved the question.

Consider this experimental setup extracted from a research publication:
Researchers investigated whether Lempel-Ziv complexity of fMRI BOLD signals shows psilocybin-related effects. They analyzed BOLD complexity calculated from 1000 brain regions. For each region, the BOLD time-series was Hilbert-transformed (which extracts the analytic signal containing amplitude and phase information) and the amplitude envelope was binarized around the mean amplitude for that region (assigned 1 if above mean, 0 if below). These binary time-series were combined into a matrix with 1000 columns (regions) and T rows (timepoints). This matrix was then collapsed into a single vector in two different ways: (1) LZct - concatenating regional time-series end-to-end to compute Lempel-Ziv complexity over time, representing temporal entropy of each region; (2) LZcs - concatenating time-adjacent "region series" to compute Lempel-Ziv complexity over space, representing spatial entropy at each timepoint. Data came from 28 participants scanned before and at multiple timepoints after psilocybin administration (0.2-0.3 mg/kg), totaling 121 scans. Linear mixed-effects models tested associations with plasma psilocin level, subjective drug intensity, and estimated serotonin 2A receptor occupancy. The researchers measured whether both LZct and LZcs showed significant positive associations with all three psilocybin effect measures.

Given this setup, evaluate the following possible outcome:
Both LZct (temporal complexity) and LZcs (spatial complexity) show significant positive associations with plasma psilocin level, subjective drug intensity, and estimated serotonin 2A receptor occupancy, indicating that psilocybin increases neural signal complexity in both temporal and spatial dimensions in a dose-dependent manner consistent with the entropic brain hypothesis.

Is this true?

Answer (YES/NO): NO